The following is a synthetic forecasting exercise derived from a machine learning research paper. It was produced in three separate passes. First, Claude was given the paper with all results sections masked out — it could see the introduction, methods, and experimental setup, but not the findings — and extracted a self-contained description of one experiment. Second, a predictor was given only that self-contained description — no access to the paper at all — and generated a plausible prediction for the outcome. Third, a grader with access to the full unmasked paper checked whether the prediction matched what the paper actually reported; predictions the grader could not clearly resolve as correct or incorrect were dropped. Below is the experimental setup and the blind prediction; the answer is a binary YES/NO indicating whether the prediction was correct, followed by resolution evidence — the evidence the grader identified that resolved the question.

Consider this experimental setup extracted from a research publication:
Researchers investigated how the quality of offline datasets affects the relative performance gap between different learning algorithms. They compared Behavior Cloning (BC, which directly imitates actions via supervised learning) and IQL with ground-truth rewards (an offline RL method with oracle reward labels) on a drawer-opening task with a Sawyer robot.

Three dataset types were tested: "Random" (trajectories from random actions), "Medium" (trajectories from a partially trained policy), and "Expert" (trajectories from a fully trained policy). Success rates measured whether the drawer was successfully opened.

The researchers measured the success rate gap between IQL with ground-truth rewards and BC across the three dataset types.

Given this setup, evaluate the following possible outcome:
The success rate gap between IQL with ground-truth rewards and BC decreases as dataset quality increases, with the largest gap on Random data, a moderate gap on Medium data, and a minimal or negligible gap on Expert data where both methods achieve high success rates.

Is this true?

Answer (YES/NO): YES